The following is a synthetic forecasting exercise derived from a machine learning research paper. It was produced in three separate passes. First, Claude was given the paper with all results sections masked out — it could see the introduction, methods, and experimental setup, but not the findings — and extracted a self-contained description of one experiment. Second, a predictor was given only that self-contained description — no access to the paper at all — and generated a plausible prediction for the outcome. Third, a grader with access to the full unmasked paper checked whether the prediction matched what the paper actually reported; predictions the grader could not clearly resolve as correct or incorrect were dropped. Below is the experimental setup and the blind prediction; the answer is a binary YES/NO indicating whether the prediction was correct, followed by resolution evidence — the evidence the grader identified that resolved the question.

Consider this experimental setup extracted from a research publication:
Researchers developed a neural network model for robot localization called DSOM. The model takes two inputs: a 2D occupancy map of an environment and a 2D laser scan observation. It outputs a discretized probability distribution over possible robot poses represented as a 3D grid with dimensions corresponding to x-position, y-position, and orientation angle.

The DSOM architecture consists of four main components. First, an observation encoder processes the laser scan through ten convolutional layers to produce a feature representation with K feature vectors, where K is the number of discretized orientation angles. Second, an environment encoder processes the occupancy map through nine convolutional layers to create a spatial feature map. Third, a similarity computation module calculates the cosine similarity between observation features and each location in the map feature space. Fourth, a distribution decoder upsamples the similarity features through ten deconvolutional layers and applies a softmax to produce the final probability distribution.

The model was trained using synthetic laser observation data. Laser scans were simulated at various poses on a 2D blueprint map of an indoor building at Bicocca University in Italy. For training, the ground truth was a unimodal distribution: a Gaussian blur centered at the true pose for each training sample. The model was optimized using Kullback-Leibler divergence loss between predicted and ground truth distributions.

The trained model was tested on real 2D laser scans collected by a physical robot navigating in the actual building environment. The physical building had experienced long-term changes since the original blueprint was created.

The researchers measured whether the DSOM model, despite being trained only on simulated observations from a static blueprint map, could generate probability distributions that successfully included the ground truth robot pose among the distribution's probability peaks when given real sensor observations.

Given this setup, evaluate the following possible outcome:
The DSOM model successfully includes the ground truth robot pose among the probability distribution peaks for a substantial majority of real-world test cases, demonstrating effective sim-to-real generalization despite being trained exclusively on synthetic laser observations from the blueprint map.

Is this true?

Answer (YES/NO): YES